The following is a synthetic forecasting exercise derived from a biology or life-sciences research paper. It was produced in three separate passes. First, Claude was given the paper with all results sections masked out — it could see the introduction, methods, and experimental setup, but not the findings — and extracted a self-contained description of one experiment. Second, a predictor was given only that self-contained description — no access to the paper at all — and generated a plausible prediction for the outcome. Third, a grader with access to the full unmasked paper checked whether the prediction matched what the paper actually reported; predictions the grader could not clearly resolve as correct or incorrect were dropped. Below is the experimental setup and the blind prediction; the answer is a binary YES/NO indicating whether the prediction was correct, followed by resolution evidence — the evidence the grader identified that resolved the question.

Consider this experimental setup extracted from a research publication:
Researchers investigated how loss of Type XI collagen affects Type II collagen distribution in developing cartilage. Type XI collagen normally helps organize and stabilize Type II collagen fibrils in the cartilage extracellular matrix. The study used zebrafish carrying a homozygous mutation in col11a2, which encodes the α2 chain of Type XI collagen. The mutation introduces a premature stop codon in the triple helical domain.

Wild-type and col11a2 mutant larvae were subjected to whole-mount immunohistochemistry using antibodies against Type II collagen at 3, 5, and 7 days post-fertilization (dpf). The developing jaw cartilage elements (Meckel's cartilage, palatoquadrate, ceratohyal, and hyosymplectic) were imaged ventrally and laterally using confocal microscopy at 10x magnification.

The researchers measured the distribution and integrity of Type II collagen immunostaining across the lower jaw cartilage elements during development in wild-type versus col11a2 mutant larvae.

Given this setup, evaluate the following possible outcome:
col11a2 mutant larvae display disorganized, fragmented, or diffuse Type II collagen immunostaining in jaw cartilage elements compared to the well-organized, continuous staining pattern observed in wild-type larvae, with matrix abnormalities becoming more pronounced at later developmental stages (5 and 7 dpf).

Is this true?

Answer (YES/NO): YES